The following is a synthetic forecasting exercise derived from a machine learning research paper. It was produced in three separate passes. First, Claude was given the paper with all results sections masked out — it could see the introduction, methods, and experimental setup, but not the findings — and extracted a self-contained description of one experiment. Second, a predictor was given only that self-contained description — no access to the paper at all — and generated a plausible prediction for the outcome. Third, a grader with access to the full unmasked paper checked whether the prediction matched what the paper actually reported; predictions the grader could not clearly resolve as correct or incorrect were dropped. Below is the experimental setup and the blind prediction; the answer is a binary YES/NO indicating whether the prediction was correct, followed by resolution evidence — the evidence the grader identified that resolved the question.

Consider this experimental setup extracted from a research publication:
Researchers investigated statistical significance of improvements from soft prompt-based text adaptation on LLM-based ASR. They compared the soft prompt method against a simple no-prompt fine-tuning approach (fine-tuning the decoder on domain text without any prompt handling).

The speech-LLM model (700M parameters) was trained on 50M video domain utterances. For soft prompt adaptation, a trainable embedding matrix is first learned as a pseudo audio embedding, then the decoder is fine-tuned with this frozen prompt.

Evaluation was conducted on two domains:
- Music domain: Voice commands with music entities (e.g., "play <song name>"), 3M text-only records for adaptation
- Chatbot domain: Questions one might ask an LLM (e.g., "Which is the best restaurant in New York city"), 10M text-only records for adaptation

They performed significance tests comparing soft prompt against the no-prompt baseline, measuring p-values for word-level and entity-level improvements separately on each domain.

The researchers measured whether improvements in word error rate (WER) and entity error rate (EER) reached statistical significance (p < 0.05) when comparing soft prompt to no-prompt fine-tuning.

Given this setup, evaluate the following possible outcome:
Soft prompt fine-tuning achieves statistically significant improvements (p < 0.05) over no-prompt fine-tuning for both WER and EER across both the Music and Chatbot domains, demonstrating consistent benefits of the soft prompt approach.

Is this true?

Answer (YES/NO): NO